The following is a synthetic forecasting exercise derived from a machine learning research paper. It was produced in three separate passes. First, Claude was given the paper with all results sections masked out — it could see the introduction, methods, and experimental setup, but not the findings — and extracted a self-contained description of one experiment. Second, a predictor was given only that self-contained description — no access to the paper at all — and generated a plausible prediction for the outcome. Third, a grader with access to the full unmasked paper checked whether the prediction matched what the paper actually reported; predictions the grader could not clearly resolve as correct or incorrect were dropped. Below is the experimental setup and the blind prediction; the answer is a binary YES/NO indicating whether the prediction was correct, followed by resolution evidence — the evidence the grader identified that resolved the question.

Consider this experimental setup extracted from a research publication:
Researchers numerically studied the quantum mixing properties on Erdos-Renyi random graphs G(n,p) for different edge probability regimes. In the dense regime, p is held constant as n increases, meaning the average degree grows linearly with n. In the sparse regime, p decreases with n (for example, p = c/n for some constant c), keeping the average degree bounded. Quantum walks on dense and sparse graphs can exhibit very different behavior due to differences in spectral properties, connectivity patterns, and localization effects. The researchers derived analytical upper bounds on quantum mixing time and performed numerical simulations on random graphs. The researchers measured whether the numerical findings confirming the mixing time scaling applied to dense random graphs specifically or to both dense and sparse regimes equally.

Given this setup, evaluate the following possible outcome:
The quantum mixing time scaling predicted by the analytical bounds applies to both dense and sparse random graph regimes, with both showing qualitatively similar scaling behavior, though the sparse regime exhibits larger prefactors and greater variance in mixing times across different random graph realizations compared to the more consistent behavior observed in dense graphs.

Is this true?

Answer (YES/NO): NO